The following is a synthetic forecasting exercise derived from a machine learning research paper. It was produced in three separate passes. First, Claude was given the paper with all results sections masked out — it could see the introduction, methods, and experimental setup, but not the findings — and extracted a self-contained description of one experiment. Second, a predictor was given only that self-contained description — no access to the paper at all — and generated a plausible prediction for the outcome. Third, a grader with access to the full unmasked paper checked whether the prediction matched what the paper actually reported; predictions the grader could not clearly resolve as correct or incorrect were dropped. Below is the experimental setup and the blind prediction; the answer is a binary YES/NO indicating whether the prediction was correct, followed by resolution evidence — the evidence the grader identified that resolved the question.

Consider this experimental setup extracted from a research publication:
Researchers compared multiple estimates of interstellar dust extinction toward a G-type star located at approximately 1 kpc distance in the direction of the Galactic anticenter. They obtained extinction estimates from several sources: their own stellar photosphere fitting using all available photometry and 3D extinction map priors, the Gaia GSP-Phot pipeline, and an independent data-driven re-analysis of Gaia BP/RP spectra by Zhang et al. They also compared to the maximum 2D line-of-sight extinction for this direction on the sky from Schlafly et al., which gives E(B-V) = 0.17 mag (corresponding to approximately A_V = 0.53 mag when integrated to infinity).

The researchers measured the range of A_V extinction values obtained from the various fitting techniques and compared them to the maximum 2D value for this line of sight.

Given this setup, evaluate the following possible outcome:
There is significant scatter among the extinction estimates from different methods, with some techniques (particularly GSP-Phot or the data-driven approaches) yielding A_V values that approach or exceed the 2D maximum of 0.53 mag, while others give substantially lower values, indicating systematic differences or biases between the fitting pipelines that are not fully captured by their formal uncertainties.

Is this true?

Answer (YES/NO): NO